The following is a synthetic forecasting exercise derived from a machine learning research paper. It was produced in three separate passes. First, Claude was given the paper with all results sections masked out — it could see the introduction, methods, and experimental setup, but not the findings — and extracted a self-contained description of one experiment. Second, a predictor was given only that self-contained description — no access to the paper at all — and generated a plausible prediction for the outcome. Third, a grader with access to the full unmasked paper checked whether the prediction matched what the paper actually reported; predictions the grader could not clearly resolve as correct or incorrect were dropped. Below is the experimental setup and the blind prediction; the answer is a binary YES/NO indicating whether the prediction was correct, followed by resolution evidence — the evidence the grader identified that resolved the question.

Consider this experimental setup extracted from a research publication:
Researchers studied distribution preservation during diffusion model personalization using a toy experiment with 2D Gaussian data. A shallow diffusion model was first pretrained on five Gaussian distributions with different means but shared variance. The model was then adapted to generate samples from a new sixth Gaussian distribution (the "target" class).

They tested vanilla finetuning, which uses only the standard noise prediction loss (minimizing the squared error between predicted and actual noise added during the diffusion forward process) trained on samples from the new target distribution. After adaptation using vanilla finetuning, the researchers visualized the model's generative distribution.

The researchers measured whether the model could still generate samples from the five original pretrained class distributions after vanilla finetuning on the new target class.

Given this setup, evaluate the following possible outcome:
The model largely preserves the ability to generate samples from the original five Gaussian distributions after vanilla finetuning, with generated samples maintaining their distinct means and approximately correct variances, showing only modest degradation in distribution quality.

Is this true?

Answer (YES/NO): NO